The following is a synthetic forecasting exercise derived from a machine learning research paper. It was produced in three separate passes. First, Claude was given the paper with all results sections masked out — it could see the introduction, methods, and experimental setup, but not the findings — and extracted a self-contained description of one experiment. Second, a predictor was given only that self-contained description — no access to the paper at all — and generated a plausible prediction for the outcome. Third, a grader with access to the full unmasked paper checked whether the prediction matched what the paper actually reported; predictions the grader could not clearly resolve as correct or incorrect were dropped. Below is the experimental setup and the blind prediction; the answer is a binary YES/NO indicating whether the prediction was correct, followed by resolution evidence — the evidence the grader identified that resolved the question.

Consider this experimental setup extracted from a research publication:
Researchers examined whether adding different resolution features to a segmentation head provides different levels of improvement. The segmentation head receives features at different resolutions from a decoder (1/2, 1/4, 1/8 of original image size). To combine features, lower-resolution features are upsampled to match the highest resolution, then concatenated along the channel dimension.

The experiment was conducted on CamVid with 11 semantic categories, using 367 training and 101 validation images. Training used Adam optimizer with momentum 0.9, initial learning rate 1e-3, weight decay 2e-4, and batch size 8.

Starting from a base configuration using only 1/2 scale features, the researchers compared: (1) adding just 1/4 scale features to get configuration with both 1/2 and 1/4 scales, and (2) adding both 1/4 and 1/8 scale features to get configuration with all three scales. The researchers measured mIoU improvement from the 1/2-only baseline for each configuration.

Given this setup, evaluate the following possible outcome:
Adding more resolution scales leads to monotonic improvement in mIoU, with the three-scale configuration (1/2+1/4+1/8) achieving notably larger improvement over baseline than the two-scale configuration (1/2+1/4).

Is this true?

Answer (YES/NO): YES